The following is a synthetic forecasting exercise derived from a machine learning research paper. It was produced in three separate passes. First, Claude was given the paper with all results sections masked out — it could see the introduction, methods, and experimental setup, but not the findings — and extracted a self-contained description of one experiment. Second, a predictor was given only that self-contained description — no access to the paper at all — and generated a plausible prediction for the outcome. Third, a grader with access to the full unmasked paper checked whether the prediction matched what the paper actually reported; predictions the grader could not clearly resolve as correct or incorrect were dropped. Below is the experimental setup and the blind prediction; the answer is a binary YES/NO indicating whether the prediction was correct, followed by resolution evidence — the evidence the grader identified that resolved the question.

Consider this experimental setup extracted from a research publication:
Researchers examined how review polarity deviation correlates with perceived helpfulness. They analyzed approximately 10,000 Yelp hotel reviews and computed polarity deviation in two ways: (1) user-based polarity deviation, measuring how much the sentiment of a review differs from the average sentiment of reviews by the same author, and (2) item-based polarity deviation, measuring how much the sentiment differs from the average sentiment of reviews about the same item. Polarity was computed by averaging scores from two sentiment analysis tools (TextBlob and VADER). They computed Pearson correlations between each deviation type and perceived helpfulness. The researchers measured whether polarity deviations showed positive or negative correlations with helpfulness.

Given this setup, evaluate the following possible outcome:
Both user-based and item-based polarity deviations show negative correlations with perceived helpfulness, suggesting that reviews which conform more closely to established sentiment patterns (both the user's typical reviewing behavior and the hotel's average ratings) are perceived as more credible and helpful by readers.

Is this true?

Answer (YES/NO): YES